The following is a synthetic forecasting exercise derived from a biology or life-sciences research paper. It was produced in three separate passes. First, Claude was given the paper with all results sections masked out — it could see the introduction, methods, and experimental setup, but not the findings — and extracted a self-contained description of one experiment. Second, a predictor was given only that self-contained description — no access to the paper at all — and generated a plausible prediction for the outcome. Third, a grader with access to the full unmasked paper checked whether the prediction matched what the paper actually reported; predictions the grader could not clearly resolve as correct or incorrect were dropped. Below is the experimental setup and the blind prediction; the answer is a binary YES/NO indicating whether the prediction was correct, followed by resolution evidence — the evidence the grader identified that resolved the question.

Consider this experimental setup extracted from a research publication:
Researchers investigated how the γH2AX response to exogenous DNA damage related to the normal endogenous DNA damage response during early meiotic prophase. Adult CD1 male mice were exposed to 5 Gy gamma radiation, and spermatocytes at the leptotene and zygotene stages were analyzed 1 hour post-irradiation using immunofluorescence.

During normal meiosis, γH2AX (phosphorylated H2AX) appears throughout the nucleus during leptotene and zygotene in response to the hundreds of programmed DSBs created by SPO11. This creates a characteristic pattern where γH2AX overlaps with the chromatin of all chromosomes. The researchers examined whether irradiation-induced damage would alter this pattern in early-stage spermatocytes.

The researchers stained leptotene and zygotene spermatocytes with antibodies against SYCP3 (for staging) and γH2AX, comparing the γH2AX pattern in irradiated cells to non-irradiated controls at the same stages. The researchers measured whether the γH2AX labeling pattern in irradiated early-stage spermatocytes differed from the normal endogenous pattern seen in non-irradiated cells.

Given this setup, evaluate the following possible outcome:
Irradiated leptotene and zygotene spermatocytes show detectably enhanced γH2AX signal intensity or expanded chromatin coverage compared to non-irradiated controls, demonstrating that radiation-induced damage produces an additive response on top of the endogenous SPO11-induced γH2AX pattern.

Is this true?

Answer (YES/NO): YES